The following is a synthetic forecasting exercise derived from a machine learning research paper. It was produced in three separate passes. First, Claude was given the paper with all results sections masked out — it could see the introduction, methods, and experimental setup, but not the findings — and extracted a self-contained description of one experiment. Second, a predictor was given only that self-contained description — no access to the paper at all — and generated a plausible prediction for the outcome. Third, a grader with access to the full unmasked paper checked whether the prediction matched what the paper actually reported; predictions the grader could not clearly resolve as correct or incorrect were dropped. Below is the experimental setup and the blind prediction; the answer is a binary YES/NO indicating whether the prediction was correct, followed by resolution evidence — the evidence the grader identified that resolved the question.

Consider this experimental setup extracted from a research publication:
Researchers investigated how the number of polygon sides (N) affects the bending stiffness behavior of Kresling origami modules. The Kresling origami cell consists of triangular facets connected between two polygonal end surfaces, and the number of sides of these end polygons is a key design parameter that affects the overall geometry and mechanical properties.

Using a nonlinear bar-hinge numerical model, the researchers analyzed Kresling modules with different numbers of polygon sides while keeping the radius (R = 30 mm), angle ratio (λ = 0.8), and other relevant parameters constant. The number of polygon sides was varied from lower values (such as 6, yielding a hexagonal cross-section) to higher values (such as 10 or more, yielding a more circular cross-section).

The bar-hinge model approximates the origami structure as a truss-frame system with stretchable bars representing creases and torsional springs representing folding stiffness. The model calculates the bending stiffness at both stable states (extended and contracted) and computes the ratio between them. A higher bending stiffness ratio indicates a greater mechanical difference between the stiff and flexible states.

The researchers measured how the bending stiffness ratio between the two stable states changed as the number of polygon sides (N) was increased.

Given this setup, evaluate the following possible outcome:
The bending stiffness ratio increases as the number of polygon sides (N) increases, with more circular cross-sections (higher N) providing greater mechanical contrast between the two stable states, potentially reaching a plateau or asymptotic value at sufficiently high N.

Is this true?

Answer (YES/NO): YES